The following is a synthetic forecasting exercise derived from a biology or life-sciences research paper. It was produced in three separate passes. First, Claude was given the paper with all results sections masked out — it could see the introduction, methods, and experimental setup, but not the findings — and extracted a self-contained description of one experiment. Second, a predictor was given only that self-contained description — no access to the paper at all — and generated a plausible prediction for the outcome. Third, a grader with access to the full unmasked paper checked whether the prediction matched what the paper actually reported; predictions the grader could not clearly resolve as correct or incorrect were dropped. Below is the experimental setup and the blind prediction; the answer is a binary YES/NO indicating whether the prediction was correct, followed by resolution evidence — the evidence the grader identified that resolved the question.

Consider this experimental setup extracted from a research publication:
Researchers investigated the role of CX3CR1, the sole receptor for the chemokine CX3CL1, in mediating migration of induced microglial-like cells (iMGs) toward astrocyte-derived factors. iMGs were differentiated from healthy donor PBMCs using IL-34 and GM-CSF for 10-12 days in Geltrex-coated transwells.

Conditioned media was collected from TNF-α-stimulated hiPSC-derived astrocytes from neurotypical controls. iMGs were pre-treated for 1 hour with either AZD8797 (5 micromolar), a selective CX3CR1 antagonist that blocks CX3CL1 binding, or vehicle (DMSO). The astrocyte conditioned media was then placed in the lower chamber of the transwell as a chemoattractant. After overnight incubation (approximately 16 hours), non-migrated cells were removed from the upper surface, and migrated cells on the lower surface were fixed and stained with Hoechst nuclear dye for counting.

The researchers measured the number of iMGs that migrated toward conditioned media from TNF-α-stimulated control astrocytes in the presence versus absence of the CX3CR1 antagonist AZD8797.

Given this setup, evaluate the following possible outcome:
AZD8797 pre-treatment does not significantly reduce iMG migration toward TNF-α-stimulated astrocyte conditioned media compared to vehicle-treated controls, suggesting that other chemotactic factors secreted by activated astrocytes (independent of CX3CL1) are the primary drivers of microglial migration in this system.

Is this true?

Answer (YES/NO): NO